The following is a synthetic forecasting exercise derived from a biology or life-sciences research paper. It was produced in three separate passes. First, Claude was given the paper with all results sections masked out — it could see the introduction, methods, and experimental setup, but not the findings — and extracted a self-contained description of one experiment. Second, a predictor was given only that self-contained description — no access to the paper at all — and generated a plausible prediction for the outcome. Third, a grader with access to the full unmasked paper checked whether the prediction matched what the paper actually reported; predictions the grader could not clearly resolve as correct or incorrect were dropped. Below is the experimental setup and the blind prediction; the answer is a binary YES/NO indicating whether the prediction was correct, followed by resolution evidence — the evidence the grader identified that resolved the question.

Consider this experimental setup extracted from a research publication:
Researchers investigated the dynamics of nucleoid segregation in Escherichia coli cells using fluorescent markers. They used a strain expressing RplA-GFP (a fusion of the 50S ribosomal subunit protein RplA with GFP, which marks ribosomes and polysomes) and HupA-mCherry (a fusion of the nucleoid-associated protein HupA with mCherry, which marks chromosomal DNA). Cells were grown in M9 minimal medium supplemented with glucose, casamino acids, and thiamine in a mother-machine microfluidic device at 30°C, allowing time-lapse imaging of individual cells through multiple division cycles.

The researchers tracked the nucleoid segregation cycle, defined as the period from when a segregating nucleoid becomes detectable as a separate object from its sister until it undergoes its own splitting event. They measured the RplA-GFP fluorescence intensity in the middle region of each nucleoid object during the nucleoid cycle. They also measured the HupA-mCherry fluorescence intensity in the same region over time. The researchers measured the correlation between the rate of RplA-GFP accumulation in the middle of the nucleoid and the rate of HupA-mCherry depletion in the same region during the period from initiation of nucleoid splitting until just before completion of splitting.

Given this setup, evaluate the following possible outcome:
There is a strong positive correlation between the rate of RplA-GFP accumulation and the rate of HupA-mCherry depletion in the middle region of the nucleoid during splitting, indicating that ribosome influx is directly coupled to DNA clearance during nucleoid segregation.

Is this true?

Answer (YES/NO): NO